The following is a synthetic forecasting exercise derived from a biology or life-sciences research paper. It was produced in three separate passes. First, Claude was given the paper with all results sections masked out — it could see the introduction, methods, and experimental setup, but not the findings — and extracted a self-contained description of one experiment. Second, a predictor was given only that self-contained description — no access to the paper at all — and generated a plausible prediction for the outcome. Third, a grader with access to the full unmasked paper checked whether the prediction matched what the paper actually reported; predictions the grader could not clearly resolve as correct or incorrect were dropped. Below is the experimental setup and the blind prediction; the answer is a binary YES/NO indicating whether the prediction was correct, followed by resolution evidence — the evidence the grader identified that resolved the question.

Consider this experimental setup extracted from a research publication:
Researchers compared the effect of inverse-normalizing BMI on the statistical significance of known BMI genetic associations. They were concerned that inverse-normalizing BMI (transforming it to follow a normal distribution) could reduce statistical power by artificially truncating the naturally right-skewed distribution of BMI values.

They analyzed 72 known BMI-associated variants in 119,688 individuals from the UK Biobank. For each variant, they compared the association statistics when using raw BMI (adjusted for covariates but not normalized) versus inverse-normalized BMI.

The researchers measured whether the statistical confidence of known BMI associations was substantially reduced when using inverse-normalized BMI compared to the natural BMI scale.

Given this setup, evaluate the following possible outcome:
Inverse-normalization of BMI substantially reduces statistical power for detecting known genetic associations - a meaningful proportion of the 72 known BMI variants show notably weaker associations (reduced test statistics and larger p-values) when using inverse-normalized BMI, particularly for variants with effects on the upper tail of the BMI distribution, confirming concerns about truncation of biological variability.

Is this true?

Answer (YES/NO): NO